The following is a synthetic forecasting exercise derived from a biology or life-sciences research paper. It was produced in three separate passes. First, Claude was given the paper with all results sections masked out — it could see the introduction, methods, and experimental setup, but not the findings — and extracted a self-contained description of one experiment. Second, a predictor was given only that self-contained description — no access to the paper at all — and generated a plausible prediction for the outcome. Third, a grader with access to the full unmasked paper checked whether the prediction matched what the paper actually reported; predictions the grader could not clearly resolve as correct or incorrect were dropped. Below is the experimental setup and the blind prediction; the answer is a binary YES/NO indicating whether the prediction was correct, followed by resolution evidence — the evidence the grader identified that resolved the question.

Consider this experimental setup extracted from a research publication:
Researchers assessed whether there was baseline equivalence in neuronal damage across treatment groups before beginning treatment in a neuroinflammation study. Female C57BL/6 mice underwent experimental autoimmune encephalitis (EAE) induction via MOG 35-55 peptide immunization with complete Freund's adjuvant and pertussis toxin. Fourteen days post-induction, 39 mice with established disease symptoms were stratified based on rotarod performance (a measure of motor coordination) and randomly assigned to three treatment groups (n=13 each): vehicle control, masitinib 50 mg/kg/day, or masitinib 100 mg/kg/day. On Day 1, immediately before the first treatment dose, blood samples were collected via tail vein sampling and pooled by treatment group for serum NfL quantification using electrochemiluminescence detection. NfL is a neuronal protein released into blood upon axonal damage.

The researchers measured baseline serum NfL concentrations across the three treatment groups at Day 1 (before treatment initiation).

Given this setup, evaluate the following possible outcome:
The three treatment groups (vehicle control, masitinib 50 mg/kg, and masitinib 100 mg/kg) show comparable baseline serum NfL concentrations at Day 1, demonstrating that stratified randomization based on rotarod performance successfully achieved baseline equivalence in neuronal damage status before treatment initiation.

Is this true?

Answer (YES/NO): NO